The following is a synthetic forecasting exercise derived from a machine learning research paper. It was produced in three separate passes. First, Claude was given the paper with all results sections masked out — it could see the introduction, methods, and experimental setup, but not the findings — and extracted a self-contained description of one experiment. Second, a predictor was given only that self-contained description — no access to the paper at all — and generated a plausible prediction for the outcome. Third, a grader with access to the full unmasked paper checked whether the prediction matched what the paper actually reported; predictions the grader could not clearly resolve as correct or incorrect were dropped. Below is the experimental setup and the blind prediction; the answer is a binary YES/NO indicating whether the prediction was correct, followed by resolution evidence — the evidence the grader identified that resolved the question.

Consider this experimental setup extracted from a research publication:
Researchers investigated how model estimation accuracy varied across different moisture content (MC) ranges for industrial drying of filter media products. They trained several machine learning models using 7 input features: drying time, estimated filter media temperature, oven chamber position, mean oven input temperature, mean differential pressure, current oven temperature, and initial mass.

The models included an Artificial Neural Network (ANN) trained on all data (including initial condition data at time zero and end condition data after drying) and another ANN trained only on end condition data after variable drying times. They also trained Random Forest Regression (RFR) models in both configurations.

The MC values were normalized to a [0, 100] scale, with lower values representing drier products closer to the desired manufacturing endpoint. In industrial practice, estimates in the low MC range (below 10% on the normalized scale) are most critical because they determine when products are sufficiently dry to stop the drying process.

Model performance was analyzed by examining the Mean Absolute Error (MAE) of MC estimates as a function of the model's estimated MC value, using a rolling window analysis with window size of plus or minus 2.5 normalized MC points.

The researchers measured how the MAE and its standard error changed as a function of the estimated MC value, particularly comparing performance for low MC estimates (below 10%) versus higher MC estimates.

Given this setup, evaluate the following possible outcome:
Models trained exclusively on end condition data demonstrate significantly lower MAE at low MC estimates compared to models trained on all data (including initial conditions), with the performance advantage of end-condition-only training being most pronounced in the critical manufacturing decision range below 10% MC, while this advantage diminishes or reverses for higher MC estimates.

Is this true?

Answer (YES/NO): NO